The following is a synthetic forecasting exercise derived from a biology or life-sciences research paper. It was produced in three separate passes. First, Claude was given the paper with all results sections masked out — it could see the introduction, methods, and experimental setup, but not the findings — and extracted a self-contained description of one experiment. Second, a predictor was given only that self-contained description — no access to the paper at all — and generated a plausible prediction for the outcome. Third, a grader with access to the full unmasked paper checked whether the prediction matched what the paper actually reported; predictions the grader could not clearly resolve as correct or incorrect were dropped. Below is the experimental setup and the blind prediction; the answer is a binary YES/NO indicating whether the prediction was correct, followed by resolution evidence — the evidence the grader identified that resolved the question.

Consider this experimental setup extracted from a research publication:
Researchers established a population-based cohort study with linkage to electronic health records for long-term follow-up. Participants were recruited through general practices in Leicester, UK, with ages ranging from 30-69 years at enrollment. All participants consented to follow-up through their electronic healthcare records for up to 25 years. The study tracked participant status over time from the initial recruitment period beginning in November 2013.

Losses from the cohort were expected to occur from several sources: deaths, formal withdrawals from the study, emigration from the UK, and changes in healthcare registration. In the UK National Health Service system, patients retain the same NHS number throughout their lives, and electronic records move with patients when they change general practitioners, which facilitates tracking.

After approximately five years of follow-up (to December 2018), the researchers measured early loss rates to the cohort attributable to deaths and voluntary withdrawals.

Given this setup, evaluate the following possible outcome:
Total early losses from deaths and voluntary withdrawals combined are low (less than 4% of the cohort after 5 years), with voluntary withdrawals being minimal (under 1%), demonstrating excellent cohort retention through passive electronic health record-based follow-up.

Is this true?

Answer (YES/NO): YES